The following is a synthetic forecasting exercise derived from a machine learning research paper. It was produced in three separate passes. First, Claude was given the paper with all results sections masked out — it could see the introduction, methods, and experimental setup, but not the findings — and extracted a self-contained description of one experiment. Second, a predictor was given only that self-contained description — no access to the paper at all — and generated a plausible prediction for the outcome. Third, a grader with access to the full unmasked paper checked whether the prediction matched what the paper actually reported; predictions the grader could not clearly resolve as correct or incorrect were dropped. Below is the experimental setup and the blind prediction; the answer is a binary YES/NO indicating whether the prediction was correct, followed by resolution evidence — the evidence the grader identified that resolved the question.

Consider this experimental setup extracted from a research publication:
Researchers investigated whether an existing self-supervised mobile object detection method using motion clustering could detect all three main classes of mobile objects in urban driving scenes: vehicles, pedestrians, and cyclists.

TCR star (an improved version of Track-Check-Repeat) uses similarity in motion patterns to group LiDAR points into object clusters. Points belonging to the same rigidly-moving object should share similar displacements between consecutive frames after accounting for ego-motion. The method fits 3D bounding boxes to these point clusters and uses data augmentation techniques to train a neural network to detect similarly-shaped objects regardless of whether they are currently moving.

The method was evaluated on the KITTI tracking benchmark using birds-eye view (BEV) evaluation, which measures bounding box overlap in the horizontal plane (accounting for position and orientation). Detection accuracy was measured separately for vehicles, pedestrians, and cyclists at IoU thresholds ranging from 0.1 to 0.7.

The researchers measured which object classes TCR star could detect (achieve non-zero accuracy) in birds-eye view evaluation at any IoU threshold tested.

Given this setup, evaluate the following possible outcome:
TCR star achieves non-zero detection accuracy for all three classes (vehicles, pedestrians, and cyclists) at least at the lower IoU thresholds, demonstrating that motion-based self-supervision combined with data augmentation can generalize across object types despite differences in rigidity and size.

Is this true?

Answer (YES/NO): NO